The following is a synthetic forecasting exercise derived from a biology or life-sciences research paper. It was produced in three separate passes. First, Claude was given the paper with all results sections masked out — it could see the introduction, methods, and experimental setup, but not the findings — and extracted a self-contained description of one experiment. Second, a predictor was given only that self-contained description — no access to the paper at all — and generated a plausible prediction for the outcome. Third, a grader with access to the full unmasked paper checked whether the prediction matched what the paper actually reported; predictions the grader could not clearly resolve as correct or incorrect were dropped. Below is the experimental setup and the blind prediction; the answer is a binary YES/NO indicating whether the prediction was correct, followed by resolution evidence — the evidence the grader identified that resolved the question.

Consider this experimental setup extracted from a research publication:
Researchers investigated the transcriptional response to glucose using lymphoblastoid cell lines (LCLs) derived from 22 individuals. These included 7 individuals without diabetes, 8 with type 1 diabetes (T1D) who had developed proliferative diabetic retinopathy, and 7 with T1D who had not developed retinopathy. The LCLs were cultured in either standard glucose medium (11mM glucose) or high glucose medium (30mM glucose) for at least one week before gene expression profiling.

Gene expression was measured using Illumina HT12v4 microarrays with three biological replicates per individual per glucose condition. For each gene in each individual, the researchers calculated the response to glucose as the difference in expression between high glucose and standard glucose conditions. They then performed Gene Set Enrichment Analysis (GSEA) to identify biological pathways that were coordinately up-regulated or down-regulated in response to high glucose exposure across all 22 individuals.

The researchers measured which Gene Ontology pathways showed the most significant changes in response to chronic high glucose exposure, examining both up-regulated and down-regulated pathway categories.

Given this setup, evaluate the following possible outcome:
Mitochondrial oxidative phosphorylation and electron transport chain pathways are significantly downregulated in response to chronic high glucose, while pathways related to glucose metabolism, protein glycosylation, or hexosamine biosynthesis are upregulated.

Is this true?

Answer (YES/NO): NO